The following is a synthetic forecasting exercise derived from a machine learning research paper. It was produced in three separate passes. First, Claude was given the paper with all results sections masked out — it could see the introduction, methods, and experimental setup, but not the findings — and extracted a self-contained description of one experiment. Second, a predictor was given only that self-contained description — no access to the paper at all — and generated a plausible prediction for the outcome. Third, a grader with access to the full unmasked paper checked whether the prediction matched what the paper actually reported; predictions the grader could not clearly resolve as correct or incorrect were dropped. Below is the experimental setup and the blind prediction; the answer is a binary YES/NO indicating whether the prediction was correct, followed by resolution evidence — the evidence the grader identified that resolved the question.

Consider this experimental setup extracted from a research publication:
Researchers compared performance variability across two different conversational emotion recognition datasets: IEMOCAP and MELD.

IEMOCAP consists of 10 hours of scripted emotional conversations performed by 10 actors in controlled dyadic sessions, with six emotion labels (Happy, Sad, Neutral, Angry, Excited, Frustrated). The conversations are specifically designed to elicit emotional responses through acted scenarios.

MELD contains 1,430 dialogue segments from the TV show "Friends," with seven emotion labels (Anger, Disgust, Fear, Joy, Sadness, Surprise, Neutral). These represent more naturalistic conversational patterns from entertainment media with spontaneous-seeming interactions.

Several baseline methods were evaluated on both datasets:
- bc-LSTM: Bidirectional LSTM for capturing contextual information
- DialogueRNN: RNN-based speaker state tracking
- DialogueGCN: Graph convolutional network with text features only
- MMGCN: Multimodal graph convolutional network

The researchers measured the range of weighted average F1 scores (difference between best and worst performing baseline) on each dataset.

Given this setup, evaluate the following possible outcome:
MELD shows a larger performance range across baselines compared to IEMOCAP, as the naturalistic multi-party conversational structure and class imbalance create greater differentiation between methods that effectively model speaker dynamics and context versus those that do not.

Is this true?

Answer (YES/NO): NO